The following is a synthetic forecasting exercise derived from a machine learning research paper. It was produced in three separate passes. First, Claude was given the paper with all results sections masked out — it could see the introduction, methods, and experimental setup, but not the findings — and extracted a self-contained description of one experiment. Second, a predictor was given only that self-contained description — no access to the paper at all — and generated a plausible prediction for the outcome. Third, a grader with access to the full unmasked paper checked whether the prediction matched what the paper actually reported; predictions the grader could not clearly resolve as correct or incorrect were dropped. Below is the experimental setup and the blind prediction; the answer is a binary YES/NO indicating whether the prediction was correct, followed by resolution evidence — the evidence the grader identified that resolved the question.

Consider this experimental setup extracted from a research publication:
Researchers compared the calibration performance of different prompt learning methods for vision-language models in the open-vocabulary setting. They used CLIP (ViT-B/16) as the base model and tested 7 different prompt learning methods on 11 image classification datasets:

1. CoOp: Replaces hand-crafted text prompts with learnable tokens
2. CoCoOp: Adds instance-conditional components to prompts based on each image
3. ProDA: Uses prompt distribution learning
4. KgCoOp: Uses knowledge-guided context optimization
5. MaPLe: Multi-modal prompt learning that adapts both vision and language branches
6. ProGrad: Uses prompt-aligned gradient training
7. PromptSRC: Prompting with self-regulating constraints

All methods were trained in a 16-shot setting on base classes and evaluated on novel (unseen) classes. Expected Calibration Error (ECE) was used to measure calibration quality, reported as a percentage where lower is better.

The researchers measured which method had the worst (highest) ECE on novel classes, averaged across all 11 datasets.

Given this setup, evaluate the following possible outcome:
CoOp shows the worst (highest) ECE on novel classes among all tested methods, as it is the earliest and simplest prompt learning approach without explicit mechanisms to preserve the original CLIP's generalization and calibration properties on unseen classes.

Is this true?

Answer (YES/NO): YES